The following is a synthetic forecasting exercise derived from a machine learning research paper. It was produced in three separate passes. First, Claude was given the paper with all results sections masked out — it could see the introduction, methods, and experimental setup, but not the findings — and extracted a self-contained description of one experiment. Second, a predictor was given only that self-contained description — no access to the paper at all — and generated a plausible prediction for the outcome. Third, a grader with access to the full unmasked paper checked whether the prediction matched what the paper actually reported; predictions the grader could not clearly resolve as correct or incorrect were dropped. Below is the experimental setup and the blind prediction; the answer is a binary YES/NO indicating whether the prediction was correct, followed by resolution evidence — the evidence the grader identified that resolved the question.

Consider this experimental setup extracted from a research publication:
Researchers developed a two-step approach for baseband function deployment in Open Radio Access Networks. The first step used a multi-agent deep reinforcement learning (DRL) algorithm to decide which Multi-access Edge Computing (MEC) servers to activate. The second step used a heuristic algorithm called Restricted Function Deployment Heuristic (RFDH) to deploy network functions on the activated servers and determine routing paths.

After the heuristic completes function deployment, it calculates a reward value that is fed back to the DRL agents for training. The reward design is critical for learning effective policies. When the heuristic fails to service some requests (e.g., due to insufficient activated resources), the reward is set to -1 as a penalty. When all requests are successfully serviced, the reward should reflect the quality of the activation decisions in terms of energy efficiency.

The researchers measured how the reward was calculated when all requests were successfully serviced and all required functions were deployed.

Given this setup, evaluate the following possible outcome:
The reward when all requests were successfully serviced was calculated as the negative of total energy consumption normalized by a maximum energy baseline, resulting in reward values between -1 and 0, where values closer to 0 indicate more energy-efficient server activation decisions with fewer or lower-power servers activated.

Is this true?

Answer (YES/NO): NO